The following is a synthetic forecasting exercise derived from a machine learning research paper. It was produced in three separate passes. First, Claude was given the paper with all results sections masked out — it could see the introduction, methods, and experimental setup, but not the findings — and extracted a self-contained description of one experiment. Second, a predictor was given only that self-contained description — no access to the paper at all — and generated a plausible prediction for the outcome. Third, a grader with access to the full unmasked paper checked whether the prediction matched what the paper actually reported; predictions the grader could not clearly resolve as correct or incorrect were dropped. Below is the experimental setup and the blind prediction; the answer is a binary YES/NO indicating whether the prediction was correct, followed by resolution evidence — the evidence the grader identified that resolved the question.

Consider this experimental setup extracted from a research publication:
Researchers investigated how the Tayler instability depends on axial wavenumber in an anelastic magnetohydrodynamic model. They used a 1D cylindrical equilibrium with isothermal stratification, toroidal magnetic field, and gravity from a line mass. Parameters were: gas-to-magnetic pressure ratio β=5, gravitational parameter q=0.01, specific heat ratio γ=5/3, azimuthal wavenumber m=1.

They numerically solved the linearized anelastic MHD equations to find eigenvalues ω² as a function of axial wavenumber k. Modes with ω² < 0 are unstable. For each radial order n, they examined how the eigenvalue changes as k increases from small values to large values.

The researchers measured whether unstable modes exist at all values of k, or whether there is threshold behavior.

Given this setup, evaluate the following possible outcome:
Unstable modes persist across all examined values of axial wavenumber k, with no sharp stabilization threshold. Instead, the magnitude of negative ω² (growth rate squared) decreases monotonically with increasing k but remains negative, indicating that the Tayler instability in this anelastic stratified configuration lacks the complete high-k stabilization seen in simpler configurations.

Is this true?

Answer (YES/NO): NO